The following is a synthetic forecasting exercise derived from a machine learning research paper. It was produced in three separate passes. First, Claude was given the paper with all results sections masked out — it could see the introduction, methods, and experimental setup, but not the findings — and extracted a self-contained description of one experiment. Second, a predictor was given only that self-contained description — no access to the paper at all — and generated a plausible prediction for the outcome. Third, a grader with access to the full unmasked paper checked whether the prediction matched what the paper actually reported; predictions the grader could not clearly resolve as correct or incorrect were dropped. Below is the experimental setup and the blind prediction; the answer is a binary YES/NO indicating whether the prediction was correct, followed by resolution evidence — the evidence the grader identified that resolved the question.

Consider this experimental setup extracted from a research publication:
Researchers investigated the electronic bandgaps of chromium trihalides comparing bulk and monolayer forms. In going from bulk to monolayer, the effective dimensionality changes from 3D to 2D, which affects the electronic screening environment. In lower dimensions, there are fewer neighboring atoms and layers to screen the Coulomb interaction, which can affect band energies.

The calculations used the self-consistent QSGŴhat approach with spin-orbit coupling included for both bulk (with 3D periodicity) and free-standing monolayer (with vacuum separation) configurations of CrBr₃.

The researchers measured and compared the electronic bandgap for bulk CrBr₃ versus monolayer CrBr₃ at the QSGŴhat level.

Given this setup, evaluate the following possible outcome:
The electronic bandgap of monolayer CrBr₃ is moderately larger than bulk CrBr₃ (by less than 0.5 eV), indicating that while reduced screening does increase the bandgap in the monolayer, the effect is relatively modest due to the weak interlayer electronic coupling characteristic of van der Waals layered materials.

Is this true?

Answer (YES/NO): NO